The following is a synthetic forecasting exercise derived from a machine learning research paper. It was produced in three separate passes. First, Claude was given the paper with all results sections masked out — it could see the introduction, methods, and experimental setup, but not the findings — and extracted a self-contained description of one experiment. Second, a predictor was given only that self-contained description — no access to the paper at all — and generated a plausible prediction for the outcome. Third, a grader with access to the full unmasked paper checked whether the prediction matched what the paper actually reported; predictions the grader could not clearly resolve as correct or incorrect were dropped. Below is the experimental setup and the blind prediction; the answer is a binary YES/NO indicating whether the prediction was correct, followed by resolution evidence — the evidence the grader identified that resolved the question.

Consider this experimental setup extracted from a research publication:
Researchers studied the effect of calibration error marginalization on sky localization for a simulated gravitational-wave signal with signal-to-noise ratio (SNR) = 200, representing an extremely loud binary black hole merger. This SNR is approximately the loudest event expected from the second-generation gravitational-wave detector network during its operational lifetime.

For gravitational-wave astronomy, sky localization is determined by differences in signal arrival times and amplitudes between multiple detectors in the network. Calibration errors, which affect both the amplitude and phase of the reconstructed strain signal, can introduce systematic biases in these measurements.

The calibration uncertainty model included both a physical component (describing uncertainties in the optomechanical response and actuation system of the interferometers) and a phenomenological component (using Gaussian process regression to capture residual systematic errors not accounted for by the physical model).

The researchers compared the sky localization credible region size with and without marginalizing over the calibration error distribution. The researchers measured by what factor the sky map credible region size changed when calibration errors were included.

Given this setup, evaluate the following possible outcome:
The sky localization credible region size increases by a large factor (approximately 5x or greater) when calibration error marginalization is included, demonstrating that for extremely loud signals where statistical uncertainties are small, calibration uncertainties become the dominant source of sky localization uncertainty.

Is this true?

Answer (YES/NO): NO